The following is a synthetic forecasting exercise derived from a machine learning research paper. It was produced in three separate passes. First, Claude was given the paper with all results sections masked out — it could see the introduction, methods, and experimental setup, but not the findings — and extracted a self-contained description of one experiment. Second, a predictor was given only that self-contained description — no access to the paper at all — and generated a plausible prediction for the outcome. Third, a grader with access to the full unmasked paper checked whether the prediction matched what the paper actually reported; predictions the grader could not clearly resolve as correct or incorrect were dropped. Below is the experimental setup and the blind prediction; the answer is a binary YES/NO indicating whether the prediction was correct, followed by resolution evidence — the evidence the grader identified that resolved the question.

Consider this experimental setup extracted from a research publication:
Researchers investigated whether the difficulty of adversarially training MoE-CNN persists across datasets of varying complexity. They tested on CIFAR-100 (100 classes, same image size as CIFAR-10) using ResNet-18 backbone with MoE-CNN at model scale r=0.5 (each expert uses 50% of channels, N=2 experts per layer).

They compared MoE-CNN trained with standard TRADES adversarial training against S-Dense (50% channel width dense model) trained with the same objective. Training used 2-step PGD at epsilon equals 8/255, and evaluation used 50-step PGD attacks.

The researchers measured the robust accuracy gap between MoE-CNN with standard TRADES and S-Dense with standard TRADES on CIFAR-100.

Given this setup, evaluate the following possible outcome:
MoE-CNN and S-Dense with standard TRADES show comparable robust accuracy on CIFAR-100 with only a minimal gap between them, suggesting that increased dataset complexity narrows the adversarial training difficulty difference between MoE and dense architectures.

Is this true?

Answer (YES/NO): NO